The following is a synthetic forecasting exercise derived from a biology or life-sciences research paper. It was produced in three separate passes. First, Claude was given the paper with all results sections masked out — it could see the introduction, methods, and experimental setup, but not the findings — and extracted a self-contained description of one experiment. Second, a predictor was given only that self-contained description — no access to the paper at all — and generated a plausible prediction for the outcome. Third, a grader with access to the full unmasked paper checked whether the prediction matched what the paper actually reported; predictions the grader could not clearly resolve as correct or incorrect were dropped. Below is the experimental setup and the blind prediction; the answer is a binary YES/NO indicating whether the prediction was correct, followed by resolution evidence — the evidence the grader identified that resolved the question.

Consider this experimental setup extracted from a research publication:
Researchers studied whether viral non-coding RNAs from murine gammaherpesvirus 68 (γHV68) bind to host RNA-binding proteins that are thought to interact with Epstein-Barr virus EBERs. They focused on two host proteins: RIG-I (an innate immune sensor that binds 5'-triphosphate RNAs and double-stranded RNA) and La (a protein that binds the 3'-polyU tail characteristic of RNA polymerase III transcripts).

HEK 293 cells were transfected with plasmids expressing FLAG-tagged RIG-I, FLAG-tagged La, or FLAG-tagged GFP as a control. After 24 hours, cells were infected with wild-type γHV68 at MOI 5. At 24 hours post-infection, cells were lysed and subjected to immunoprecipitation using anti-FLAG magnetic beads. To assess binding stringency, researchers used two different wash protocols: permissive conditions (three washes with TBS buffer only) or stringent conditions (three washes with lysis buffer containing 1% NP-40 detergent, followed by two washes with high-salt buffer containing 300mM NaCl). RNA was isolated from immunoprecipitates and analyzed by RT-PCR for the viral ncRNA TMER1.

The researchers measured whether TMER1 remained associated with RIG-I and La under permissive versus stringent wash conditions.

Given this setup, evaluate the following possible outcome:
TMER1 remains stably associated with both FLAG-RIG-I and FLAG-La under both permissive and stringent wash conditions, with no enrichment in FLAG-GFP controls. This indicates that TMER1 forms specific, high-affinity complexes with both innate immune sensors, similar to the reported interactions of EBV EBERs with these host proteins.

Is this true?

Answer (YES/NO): NO